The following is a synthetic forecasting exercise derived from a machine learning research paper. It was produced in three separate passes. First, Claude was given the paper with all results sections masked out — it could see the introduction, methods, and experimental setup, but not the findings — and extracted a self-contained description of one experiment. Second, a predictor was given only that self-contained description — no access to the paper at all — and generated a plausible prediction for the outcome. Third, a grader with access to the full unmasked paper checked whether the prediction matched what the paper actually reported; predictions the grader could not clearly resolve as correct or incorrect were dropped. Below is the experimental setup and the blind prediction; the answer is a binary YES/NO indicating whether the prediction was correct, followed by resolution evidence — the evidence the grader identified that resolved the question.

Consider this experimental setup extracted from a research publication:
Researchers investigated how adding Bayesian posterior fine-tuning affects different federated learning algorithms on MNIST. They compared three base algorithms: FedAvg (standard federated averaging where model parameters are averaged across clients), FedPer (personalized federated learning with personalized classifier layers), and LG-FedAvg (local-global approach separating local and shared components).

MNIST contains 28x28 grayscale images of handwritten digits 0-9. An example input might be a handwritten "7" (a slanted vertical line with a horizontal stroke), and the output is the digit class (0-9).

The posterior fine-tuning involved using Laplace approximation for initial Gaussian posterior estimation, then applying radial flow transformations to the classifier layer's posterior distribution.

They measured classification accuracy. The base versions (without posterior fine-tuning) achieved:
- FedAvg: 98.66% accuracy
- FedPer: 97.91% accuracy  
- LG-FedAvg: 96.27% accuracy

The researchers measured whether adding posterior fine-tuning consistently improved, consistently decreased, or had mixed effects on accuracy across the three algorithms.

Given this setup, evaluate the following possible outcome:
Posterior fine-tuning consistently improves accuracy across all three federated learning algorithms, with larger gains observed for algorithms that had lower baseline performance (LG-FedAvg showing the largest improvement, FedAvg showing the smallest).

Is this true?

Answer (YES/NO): NO